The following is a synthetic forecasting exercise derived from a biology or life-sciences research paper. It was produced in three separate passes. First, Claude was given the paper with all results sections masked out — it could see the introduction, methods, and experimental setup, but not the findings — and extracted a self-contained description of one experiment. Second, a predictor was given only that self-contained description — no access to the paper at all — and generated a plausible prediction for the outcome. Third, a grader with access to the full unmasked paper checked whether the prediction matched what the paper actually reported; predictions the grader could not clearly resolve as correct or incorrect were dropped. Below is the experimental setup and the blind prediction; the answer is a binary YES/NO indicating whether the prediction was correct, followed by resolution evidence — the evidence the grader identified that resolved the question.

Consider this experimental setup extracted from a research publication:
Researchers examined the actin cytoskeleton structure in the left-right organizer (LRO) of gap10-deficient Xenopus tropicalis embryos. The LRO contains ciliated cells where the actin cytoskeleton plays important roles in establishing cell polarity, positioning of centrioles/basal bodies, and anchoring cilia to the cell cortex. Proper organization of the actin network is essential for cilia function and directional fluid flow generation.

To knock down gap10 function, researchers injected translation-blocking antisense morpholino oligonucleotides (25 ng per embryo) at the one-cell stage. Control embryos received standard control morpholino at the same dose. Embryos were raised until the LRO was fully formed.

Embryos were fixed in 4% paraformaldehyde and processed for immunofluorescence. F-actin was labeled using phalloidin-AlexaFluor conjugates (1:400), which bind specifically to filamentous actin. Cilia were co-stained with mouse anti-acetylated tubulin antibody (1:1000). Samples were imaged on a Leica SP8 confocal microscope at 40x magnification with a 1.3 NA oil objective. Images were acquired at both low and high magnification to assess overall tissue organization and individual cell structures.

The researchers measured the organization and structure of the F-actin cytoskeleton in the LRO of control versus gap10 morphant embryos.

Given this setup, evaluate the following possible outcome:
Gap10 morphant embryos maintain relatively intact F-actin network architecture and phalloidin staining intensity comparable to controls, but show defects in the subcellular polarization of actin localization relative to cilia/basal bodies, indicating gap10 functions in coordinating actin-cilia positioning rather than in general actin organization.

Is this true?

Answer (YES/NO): NO